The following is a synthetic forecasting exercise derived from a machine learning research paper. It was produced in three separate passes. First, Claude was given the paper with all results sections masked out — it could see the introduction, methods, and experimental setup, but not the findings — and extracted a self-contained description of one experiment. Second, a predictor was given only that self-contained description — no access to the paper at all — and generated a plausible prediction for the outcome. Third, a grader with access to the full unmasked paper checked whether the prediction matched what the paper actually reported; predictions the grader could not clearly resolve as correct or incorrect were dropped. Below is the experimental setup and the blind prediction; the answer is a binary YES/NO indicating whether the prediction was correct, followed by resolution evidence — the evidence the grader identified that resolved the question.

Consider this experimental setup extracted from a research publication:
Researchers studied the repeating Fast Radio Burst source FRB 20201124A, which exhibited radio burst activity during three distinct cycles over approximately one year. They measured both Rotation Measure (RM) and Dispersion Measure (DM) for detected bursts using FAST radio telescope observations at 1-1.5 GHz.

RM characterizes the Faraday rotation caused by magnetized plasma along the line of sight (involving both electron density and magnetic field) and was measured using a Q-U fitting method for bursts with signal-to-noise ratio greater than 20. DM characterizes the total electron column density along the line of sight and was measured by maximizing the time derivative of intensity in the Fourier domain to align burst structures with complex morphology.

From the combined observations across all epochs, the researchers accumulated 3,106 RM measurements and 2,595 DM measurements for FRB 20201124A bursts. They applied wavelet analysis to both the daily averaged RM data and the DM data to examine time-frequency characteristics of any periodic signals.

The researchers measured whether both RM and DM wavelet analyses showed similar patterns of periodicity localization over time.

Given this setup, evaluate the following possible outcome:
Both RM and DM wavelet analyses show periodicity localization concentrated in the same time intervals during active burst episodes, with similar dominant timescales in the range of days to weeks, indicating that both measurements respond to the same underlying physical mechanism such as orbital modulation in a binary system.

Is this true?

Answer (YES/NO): NO